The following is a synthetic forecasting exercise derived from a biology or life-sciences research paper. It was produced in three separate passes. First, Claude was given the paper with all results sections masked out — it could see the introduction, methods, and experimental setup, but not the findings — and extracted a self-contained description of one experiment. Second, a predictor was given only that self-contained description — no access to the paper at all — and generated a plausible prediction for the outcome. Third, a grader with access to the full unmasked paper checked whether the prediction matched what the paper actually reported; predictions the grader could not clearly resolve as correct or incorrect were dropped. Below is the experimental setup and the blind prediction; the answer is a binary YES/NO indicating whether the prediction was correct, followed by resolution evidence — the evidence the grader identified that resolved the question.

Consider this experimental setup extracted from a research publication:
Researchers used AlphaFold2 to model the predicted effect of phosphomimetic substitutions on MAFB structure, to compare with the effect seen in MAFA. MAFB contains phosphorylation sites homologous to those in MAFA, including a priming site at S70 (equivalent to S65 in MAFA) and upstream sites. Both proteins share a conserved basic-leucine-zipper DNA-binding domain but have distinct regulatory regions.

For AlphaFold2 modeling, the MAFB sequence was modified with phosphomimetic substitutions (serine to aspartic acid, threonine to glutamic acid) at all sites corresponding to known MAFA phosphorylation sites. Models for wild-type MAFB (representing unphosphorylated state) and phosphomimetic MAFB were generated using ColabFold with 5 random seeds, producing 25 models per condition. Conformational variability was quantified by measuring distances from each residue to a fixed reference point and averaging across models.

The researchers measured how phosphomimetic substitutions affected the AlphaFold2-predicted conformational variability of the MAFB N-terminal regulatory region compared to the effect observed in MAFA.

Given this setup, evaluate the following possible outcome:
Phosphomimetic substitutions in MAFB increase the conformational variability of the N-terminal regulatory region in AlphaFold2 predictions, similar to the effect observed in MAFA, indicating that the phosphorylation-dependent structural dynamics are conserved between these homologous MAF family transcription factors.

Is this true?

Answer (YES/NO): NO